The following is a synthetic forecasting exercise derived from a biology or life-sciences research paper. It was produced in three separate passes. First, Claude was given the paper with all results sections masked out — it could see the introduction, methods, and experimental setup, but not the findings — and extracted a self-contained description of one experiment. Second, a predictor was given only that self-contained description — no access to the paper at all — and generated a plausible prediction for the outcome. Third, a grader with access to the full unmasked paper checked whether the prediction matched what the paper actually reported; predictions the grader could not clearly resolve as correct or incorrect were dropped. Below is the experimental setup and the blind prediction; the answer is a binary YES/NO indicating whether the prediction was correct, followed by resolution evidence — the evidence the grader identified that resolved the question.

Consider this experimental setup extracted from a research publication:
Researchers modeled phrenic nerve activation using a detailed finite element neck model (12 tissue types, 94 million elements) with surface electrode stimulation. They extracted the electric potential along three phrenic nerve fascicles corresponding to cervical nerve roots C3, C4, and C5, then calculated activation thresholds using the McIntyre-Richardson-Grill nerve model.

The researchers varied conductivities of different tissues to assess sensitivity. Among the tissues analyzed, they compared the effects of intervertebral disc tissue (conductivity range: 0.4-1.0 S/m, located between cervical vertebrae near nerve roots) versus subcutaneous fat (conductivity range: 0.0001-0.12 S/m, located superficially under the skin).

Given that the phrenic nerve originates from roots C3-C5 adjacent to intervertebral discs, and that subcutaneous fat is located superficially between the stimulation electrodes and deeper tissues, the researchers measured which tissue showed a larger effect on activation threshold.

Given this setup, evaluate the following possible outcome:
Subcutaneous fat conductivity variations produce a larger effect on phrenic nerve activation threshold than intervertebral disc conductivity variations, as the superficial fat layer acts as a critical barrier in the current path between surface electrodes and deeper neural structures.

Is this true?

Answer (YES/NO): YES